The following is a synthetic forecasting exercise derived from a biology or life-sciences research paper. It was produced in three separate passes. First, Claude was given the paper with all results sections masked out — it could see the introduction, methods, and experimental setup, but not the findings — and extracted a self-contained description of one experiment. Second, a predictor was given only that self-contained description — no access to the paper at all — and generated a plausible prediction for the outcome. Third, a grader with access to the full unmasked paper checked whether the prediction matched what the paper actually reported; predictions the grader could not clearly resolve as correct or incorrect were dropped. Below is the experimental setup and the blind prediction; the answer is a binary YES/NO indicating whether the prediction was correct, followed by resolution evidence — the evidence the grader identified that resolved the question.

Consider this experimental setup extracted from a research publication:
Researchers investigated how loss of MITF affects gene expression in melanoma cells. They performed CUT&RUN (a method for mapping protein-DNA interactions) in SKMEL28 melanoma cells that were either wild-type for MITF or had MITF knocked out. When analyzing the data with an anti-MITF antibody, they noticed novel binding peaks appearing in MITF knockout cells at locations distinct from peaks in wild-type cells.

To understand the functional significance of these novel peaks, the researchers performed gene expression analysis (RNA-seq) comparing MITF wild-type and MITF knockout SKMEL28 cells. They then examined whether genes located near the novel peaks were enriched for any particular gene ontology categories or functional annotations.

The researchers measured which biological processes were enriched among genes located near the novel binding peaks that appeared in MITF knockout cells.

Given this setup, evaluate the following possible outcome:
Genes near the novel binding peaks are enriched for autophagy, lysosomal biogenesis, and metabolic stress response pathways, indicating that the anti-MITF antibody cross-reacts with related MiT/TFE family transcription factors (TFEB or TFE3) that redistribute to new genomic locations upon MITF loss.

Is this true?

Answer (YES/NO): NO